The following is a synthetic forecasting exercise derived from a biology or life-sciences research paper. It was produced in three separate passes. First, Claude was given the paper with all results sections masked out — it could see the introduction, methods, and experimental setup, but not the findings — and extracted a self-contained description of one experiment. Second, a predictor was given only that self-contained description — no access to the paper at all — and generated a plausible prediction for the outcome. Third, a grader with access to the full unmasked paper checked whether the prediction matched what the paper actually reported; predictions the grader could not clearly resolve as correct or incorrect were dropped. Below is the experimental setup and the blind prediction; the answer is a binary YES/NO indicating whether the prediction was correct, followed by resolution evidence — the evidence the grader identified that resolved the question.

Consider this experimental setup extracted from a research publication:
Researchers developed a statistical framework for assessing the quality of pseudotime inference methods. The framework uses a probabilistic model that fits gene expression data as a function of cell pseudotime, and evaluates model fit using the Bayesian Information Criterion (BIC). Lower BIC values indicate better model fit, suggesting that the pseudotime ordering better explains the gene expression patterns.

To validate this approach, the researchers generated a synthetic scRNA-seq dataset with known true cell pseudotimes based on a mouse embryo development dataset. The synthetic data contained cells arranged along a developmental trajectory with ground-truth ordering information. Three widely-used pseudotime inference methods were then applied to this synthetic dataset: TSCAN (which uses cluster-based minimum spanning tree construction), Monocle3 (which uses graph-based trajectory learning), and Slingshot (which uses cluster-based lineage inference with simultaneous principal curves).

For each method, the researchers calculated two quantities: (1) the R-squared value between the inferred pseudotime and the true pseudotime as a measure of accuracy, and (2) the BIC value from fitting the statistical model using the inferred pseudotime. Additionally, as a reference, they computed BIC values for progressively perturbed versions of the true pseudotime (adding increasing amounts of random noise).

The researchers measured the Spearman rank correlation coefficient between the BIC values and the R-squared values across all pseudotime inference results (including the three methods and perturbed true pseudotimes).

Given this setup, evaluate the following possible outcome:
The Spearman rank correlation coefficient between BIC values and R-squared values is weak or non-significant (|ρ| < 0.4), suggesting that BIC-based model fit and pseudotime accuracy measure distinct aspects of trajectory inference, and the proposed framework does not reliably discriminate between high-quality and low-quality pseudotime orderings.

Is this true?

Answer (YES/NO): NO